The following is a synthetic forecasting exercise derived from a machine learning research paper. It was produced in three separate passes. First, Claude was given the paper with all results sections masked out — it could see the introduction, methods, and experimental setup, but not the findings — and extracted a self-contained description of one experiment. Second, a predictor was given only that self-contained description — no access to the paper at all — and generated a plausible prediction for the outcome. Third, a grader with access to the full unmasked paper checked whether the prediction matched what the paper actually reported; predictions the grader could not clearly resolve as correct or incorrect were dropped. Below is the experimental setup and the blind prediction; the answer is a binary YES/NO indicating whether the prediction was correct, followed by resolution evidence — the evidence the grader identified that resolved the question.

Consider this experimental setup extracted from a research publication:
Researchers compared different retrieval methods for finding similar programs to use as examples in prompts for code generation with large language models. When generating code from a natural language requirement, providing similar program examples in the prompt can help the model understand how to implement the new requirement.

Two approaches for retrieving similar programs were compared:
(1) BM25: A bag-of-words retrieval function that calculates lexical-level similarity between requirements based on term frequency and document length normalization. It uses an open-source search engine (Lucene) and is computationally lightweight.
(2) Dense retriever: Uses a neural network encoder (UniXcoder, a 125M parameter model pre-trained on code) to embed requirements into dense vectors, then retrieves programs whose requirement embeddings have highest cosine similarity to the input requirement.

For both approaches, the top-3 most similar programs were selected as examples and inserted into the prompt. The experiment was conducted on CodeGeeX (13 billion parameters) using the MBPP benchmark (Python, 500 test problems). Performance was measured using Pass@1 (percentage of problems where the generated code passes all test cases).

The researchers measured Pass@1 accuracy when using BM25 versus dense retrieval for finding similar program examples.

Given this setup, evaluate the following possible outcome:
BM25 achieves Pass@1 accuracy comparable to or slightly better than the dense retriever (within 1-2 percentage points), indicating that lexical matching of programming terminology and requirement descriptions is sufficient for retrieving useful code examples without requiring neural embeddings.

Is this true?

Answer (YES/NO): YES